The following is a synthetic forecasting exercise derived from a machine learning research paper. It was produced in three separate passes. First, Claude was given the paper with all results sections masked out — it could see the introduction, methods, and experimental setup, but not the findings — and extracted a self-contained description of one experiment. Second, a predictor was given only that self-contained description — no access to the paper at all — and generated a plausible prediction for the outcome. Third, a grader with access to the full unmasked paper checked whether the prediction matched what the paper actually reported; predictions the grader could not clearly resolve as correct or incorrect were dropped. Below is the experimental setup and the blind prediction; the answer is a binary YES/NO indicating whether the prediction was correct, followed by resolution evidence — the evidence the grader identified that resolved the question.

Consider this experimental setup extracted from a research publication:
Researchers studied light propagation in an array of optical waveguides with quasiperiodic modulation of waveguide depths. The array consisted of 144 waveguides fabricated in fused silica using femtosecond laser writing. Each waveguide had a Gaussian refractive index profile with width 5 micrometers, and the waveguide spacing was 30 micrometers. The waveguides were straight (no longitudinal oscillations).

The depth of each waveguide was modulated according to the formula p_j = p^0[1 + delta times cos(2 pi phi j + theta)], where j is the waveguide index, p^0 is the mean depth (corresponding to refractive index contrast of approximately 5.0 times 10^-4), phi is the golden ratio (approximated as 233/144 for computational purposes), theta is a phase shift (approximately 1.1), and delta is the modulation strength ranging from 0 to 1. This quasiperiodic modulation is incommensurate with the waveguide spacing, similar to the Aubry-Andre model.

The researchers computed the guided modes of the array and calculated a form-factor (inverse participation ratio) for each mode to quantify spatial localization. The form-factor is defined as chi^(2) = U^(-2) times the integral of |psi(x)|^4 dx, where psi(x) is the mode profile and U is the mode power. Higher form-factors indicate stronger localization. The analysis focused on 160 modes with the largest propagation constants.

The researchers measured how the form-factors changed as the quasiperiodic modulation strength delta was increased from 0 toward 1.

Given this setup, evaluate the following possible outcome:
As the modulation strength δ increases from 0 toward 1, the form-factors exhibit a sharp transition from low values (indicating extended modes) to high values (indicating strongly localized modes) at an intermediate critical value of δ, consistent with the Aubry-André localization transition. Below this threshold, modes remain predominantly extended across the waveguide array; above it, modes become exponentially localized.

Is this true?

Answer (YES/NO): YES